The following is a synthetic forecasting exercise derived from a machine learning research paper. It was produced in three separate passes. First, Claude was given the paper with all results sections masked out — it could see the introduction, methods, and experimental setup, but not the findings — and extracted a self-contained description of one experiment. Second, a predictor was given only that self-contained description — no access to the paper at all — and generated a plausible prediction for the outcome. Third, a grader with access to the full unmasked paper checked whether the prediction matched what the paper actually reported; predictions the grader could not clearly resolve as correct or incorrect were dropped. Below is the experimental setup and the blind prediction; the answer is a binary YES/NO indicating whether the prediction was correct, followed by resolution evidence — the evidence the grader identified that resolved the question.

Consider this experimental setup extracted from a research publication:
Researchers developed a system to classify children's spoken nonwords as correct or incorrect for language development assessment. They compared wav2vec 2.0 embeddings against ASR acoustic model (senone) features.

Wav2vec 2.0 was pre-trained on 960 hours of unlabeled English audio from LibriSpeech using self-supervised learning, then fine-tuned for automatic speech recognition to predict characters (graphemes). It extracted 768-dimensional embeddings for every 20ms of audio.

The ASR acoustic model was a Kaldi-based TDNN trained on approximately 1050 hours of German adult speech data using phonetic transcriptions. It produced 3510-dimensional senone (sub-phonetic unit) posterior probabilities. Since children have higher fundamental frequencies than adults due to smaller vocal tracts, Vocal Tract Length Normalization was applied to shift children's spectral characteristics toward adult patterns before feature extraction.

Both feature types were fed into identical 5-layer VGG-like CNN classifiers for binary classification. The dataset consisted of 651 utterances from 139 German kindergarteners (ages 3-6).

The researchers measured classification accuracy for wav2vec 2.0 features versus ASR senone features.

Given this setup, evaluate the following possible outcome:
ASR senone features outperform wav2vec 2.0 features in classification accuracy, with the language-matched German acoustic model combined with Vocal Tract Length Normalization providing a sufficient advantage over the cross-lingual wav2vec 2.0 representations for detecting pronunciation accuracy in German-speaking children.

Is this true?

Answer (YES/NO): YES